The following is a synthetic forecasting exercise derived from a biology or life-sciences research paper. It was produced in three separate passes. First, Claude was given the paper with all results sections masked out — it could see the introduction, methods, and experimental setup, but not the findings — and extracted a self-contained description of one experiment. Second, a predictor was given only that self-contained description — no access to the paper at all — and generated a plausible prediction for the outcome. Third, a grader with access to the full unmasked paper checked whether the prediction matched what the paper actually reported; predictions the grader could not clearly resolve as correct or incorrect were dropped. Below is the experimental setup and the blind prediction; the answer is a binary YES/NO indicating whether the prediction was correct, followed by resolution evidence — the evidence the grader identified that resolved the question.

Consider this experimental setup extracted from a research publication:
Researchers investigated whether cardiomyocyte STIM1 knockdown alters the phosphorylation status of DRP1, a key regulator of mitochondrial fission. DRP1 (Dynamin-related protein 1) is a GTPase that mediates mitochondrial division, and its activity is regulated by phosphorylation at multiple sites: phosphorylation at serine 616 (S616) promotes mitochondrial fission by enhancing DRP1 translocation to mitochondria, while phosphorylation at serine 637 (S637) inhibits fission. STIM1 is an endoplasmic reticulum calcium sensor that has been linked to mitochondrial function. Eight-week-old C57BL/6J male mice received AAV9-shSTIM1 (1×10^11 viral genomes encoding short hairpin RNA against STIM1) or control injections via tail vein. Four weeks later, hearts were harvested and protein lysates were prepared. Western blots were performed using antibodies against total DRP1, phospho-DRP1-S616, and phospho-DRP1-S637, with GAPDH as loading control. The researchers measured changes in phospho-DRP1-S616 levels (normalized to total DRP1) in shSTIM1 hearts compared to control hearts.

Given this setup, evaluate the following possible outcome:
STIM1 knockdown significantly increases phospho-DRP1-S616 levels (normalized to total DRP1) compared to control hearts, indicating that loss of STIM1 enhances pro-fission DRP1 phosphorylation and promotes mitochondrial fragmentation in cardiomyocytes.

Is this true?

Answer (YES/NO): YES